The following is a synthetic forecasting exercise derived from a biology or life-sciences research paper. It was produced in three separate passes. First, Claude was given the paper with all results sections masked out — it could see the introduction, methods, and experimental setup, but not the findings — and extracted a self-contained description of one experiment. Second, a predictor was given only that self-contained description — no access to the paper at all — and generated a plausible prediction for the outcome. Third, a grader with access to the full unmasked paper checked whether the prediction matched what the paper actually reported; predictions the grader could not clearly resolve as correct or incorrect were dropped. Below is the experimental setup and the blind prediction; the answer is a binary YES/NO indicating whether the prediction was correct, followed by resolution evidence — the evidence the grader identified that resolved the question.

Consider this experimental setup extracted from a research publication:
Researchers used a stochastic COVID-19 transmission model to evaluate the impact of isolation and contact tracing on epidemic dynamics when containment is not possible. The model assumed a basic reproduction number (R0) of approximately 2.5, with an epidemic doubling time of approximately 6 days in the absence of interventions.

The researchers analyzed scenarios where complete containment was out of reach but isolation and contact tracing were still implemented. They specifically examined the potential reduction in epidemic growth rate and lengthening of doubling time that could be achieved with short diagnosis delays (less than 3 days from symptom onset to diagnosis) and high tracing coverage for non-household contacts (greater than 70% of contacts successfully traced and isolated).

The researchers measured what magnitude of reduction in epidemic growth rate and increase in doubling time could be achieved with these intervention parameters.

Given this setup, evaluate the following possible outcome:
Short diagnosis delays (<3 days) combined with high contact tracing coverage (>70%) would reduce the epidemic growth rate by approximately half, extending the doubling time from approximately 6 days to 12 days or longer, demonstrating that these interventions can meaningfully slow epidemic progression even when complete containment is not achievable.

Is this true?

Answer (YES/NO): YES